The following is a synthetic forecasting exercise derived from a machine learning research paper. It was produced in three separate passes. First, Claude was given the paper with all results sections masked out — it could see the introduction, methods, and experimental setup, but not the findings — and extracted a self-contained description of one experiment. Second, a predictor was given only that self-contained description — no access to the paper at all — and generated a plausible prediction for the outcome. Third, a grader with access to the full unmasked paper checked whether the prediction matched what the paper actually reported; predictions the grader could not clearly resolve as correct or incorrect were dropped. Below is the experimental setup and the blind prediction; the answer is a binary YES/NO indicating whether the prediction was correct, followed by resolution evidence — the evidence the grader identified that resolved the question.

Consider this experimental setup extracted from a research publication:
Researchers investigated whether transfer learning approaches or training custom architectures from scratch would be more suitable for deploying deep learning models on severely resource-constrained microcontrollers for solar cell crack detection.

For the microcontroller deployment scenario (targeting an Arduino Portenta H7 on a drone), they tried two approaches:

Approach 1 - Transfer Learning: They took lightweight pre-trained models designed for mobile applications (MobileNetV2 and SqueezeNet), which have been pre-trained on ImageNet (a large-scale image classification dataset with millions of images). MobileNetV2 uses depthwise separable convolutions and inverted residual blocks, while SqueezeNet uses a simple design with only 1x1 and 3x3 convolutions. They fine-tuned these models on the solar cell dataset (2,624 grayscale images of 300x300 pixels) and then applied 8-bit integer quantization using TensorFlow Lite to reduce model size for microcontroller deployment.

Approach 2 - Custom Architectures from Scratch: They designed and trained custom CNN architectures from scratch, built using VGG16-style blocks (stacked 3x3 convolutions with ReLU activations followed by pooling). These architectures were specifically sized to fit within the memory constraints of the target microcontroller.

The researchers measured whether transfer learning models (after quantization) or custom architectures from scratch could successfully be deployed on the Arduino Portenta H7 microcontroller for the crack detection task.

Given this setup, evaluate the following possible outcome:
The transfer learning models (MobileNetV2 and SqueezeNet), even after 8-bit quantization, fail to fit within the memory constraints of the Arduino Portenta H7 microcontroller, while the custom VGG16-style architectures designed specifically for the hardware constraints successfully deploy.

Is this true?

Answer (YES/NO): NO